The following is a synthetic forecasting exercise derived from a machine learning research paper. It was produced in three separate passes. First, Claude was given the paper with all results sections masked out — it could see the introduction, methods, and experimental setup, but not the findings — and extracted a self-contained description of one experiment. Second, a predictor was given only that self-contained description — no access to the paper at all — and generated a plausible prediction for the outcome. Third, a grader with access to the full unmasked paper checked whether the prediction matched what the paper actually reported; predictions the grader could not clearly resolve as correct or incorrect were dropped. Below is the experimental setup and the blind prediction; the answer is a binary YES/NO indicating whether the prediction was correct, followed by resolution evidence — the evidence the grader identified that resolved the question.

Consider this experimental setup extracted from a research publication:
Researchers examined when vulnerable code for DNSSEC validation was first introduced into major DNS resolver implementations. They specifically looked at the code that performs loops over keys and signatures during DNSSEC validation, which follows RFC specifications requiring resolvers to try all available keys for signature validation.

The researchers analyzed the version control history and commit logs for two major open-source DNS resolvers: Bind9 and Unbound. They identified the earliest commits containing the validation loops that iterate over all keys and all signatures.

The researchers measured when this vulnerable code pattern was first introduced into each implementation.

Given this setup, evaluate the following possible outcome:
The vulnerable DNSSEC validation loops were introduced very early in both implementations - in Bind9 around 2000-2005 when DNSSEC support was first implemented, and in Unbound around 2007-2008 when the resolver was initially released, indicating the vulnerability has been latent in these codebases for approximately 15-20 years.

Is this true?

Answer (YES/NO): YES